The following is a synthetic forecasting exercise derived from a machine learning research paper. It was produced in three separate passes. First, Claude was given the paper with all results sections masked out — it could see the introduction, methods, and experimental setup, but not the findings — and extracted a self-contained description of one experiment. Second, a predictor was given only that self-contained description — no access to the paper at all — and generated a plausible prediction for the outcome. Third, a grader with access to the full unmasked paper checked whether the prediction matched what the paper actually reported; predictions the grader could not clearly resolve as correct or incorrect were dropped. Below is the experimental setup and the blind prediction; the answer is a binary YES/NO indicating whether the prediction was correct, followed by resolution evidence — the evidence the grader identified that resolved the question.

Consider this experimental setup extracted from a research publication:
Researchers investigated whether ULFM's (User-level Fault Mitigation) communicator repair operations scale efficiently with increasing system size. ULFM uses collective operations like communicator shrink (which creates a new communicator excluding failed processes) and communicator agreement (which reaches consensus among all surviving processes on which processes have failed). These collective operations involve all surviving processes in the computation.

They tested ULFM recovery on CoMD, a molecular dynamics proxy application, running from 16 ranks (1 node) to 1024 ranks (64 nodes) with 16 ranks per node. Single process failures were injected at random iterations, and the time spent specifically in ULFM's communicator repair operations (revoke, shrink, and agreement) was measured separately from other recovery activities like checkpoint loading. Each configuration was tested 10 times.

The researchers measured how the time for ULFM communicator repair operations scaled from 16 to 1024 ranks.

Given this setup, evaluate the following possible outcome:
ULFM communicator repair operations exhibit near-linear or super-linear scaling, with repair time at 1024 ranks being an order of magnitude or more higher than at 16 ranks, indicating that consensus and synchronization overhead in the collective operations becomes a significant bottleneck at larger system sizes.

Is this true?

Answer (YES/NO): NO